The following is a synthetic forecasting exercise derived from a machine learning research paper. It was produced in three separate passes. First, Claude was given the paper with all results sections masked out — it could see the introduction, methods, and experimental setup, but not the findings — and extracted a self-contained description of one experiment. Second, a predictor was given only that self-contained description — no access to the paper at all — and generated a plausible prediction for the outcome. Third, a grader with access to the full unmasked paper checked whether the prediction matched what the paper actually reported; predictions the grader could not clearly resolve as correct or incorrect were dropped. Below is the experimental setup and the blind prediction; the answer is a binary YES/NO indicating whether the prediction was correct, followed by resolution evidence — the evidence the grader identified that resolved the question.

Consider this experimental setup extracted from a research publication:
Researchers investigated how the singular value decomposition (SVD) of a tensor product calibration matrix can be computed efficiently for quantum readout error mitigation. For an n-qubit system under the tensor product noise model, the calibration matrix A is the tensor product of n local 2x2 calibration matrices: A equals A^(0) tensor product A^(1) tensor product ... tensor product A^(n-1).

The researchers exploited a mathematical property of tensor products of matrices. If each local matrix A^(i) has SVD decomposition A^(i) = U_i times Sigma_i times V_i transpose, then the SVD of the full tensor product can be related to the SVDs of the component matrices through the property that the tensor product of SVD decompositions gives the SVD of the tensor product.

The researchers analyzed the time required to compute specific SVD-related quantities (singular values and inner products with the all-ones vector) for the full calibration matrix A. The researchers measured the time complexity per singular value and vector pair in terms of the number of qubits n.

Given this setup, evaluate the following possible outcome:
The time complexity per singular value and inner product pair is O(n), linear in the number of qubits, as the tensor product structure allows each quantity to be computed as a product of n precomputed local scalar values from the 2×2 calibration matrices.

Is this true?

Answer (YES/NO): YES